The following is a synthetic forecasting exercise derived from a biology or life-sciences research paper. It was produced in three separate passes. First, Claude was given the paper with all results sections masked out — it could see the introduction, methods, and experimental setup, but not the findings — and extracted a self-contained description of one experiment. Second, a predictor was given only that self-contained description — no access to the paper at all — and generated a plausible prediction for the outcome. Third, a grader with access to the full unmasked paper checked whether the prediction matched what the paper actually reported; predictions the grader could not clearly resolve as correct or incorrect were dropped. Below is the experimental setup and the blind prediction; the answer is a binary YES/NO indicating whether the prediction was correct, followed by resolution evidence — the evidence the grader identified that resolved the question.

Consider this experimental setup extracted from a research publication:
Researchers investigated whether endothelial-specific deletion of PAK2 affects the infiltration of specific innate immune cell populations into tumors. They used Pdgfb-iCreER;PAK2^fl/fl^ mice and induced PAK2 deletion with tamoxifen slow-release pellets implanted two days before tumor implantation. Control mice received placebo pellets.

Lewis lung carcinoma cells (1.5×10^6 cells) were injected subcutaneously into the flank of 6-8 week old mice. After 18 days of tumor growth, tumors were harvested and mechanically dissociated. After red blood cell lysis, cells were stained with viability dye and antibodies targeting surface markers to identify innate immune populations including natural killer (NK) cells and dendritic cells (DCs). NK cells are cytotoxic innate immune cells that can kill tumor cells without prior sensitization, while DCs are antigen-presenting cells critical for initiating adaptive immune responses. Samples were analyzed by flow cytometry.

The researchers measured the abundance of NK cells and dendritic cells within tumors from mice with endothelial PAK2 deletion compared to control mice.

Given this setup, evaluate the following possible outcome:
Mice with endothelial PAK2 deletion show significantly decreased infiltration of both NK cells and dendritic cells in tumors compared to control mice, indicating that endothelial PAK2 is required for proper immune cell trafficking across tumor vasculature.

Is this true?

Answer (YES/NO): NO